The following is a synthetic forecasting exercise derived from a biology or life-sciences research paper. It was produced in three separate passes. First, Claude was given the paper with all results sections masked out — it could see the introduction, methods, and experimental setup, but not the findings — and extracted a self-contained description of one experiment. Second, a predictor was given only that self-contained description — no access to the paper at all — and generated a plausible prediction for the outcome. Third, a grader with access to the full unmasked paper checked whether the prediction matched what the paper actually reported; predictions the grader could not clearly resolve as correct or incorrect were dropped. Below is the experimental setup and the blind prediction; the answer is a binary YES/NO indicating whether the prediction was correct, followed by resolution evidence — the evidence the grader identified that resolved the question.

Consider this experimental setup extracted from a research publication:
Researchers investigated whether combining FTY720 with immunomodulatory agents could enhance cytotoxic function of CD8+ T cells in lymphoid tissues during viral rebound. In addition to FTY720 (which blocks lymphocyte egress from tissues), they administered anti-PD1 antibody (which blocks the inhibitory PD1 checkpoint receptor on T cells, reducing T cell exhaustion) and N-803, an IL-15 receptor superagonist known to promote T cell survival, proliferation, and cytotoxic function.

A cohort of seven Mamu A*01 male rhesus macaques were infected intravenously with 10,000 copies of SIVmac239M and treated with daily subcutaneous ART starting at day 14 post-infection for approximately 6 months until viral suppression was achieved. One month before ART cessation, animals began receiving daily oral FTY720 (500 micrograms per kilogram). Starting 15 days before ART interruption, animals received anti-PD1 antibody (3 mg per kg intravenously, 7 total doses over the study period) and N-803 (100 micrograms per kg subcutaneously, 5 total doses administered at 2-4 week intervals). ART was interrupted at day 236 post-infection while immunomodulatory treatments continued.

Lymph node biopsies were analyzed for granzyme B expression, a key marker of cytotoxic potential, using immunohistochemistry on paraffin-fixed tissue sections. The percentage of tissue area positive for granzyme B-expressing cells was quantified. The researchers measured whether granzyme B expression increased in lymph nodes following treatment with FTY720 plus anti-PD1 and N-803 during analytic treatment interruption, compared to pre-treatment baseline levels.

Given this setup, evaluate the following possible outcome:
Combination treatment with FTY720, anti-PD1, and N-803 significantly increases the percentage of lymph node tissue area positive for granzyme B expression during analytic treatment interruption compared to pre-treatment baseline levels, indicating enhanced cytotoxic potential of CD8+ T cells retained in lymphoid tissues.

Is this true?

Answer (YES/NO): NO